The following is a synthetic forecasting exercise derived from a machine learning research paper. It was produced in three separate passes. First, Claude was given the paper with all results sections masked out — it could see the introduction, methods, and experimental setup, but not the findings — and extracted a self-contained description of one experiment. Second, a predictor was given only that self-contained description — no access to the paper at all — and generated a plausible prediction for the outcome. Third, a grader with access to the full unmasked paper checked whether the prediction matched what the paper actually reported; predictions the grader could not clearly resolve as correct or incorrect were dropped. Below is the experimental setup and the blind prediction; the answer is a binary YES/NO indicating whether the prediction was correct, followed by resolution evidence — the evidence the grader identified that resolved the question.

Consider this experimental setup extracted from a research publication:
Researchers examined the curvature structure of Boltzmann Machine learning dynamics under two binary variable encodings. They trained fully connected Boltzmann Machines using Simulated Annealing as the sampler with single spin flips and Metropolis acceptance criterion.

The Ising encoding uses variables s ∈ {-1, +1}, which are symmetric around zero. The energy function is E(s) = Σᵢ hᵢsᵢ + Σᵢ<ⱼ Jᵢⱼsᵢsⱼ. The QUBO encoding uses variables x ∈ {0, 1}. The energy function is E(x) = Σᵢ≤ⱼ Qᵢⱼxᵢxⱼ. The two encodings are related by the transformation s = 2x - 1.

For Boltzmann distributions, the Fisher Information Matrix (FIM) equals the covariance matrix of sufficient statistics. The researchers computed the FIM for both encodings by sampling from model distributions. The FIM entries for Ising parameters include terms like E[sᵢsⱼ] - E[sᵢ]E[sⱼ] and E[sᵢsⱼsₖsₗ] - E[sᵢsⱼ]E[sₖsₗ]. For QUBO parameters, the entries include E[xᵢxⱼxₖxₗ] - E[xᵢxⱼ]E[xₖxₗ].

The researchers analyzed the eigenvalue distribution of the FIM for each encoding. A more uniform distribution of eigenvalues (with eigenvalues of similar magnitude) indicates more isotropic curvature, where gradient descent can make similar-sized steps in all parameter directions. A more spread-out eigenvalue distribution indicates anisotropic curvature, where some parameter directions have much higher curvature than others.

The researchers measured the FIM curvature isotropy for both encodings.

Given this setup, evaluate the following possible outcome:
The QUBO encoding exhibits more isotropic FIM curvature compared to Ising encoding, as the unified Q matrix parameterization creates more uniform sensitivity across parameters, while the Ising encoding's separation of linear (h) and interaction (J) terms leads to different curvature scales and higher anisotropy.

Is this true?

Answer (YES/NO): NO